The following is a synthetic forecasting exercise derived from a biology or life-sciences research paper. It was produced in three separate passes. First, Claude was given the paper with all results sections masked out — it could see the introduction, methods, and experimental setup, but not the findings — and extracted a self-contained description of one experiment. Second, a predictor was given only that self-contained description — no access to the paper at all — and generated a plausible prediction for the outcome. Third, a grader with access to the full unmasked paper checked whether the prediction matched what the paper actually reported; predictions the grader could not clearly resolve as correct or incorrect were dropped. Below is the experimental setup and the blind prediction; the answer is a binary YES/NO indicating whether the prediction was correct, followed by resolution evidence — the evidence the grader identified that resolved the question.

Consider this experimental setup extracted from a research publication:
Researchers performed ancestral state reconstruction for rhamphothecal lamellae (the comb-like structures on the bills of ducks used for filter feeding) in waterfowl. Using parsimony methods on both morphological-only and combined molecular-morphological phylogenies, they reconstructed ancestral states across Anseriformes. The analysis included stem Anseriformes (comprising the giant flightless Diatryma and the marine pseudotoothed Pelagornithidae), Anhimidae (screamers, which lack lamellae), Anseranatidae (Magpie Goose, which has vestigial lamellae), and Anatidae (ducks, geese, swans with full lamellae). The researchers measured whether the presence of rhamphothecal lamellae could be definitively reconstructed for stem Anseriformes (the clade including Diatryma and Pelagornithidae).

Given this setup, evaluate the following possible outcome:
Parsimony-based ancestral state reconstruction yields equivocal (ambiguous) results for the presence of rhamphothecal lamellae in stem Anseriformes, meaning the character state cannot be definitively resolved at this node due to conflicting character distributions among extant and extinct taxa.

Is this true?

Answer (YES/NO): YES